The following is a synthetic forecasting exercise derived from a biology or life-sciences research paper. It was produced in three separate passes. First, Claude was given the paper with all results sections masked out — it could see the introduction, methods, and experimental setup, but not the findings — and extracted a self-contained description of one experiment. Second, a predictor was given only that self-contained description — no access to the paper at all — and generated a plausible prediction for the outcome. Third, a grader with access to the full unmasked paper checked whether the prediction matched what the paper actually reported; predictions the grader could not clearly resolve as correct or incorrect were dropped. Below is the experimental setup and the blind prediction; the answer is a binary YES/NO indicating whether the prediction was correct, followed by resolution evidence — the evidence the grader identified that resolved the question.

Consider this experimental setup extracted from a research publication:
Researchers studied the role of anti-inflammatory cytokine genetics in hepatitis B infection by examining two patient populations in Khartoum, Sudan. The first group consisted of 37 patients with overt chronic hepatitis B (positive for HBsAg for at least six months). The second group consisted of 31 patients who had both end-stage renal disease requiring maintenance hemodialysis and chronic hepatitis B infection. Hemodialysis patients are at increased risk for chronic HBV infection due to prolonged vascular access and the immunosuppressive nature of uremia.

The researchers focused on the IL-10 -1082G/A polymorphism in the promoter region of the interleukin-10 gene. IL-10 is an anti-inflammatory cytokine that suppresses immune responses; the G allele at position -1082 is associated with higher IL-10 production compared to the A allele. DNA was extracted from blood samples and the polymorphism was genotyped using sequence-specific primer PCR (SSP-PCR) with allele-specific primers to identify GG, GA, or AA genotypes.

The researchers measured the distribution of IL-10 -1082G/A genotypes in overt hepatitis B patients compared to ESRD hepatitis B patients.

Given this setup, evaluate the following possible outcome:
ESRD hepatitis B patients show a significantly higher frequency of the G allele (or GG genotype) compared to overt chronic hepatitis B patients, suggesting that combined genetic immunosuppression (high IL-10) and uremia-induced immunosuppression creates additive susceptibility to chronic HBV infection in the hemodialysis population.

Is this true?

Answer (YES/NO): NO